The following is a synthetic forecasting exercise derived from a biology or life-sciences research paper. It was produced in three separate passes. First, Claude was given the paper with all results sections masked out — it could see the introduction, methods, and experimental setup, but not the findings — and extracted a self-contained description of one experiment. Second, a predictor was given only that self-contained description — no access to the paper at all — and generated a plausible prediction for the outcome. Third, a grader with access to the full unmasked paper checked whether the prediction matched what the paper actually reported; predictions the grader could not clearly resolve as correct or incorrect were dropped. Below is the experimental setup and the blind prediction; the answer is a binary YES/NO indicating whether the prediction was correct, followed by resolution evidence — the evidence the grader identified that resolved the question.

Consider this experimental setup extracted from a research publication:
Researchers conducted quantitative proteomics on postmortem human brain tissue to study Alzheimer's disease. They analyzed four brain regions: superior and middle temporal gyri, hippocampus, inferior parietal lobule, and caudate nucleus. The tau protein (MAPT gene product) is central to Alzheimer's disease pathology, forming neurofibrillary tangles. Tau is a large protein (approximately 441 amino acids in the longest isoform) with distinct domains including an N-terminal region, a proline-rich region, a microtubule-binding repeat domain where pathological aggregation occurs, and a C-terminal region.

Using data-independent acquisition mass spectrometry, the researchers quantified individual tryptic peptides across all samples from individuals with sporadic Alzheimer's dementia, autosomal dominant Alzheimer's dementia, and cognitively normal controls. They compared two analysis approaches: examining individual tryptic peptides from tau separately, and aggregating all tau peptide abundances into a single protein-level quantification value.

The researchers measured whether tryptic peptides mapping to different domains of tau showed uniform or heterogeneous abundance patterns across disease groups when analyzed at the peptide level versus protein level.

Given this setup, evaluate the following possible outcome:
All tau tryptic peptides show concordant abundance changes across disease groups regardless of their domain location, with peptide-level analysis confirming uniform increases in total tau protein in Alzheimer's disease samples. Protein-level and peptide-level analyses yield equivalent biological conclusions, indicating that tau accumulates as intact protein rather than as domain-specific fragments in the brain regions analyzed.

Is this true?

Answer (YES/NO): NO